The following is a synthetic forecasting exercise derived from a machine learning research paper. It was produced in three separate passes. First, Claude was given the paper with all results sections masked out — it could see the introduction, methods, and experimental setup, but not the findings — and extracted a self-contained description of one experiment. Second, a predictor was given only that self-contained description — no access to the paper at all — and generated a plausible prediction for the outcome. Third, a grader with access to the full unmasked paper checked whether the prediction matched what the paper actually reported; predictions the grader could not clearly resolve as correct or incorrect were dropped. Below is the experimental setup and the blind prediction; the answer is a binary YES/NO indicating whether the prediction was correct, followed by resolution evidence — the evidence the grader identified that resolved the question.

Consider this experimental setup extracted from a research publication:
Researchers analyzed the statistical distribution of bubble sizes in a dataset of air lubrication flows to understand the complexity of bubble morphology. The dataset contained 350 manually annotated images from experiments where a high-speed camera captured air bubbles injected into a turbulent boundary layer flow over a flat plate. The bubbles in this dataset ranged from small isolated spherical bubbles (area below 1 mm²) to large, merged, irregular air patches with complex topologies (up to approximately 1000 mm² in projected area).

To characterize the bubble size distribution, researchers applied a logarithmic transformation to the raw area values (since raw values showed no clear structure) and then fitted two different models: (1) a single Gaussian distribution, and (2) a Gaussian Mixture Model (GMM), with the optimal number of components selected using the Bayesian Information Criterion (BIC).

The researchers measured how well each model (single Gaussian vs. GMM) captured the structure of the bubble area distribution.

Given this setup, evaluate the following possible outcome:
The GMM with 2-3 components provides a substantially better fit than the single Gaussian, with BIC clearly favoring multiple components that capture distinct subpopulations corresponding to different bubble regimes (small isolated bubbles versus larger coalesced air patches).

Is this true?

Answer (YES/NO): NO